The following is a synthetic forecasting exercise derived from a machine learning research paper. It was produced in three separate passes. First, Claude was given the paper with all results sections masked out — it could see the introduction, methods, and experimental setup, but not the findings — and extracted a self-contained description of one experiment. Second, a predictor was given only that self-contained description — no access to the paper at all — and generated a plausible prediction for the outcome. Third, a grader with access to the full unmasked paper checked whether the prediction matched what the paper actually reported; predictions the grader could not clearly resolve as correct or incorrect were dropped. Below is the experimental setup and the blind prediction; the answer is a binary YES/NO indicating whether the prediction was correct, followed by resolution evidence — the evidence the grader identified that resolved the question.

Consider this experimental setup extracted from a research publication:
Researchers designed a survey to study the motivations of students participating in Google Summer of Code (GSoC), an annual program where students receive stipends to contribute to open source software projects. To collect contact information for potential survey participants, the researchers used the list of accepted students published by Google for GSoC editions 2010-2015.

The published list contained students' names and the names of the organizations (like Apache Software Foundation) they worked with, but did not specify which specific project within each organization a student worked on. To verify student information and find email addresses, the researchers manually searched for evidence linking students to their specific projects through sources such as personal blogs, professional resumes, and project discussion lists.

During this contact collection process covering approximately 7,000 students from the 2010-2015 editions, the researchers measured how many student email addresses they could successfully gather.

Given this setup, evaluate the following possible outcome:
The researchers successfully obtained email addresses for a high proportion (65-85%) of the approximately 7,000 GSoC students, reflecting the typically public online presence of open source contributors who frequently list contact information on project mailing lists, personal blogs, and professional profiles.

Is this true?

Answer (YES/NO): NO